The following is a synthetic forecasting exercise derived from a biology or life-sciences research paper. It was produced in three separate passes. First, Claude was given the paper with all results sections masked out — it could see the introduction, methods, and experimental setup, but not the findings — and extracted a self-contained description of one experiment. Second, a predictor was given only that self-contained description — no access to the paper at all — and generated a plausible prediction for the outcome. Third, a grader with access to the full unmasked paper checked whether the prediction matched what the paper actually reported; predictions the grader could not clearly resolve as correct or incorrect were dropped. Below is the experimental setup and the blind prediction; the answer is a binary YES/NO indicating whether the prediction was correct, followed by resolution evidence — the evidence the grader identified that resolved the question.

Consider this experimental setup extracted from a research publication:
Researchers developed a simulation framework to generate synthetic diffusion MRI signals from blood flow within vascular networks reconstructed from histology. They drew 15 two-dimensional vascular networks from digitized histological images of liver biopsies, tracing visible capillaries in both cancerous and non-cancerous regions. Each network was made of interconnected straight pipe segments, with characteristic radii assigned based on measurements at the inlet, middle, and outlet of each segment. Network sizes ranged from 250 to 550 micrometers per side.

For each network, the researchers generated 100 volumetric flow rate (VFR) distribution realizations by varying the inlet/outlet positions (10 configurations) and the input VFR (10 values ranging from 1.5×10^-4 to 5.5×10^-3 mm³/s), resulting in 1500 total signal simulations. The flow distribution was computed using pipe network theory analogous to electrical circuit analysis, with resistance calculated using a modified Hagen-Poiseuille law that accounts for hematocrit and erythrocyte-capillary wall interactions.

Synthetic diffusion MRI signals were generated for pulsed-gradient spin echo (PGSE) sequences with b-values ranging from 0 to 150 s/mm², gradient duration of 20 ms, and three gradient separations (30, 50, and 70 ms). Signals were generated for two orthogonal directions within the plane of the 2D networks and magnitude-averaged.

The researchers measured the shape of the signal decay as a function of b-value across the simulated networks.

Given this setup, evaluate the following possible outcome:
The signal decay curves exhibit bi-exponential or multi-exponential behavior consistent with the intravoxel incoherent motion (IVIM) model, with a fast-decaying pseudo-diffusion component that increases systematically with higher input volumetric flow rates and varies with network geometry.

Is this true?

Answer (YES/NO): NO